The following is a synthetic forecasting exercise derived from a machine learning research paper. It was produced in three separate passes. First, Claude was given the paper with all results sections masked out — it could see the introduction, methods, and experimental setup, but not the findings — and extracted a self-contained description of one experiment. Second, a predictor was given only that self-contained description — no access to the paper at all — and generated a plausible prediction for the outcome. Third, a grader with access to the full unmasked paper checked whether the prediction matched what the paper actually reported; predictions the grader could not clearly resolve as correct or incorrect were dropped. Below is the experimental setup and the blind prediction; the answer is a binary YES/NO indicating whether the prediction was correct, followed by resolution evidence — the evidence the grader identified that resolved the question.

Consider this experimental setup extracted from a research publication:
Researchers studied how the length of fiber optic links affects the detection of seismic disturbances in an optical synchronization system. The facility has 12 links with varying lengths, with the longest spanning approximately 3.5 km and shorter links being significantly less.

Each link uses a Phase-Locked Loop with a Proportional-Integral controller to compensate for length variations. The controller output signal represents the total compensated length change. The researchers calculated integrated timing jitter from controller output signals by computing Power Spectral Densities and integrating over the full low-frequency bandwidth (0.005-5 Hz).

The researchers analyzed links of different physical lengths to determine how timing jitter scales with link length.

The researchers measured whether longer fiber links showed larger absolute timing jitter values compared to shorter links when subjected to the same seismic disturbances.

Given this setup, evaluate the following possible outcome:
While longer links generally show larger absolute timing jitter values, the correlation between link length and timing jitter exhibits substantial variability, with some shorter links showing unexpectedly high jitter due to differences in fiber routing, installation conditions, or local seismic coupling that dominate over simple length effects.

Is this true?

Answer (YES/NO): YES